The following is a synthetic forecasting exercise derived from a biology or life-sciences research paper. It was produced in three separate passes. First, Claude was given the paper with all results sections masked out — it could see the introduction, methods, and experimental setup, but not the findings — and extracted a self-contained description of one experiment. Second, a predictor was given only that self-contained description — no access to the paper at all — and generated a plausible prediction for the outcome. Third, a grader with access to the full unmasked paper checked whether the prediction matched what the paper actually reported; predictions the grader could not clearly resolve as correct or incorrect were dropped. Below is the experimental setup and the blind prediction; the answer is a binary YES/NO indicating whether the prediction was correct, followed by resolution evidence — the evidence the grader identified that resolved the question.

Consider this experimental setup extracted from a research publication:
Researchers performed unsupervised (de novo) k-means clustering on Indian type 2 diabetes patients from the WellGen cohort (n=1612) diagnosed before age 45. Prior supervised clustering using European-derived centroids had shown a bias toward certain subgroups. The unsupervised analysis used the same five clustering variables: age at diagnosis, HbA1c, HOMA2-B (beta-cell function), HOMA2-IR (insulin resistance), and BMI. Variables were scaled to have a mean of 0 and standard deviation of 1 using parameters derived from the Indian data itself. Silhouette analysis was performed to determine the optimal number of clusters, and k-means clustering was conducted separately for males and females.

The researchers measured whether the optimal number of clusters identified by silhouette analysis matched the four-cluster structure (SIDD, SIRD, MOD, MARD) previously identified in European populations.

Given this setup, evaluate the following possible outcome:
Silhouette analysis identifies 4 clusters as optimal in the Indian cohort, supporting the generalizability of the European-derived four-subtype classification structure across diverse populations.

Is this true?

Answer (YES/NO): NO